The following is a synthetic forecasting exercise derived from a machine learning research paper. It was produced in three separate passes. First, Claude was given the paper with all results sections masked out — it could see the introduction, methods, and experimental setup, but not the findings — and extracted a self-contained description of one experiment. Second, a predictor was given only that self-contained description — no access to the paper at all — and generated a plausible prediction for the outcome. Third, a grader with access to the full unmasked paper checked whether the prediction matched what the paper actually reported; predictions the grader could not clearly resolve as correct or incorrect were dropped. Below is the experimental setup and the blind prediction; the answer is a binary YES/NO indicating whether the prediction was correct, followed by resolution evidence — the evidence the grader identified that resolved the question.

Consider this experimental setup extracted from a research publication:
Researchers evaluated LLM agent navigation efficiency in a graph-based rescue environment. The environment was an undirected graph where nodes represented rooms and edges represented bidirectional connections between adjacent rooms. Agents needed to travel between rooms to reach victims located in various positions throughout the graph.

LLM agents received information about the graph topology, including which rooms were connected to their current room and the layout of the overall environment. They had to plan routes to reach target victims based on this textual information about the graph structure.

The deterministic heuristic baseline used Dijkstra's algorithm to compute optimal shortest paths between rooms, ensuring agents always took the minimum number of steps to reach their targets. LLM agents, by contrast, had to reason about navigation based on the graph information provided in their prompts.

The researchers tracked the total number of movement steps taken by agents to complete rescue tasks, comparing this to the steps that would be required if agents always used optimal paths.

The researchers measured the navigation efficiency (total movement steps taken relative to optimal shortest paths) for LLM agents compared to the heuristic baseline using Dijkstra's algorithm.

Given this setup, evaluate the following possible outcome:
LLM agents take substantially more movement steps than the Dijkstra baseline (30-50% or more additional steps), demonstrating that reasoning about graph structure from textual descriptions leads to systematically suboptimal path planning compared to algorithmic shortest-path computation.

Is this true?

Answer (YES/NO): NO